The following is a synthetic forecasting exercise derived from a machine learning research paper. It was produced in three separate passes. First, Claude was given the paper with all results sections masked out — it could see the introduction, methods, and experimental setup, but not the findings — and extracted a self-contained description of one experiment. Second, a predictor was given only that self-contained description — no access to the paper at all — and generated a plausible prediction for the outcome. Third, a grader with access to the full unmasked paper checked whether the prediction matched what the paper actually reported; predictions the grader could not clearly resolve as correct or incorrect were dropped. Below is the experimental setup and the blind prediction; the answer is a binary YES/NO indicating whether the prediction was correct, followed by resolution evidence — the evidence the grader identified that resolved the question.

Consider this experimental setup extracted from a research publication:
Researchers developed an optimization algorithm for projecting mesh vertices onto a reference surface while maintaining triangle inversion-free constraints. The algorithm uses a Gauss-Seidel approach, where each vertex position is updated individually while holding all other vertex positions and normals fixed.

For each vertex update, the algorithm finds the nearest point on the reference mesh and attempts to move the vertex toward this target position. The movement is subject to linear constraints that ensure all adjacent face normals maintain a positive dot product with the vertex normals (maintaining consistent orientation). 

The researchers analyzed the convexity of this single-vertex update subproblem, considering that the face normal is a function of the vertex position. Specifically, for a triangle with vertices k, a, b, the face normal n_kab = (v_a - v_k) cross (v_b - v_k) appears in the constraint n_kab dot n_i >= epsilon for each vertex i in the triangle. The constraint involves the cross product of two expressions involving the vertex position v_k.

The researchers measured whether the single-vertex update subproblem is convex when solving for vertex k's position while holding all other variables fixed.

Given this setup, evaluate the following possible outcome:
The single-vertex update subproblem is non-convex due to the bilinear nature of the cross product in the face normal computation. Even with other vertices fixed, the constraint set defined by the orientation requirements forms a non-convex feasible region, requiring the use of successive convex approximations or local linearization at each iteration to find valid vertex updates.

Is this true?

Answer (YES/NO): NO